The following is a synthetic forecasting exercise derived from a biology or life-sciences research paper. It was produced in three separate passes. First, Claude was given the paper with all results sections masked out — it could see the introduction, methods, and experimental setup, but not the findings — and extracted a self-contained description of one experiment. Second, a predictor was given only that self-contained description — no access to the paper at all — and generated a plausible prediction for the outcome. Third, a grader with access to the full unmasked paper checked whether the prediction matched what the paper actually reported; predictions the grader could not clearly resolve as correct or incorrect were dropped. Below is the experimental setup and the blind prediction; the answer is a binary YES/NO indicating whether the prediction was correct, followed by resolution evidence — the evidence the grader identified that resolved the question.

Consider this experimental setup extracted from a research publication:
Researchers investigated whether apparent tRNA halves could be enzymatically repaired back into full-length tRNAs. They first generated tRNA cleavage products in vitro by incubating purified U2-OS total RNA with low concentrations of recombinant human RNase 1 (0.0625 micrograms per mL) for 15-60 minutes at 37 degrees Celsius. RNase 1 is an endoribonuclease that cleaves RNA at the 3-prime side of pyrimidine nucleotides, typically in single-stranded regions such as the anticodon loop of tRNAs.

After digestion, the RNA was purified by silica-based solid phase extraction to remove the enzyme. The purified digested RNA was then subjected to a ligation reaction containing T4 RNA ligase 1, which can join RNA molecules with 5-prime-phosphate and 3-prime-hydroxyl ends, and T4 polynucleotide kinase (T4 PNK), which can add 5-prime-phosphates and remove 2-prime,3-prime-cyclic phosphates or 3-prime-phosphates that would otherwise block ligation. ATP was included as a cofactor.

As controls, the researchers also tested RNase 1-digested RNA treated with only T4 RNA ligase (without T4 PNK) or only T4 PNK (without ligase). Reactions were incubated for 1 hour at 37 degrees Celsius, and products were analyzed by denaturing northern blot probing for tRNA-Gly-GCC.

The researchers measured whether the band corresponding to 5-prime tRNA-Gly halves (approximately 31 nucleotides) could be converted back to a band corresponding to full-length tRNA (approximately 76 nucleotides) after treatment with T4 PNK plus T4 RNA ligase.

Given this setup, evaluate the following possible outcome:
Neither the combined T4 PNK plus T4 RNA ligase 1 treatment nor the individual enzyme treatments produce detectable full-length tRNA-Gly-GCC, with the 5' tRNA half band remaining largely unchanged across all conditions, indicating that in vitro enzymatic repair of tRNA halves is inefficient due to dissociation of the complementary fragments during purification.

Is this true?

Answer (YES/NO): NO